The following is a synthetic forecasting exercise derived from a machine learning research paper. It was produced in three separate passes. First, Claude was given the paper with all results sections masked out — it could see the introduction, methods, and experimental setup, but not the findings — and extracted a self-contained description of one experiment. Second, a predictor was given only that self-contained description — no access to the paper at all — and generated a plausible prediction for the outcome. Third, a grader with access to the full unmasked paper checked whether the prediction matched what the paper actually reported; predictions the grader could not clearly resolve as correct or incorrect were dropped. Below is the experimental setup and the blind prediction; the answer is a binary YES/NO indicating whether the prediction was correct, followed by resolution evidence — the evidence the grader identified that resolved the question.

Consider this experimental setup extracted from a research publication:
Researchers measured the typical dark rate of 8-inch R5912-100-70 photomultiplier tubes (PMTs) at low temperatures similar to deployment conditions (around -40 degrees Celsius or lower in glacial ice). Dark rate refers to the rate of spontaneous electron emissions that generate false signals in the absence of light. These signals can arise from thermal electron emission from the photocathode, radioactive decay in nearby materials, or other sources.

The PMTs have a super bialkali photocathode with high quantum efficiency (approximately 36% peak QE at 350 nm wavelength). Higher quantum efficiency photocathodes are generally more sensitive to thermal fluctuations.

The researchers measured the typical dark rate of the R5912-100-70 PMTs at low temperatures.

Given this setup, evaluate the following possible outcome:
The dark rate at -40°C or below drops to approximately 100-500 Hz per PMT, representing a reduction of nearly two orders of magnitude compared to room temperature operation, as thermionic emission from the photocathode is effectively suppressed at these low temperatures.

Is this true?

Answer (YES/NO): NO